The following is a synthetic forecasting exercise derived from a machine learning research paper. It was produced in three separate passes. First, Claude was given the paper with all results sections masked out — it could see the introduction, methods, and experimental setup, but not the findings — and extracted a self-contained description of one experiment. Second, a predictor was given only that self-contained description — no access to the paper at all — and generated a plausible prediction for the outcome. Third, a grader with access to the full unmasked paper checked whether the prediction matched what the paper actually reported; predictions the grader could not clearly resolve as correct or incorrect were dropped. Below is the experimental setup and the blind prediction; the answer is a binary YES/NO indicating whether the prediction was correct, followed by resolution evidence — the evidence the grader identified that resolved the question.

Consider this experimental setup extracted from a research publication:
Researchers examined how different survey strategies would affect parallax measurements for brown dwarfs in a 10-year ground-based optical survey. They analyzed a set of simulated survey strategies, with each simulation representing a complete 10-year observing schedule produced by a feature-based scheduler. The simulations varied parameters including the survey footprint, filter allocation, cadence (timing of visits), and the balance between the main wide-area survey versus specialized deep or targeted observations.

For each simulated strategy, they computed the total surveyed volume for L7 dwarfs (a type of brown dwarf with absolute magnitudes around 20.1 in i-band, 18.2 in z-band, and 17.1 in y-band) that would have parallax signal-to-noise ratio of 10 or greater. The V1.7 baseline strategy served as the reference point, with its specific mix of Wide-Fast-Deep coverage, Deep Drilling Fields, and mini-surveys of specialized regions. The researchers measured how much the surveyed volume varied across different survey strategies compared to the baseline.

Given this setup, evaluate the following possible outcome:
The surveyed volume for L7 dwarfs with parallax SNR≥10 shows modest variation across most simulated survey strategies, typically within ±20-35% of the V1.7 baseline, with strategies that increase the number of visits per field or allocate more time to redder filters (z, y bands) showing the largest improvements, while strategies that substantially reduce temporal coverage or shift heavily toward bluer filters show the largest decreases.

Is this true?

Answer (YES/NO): NO